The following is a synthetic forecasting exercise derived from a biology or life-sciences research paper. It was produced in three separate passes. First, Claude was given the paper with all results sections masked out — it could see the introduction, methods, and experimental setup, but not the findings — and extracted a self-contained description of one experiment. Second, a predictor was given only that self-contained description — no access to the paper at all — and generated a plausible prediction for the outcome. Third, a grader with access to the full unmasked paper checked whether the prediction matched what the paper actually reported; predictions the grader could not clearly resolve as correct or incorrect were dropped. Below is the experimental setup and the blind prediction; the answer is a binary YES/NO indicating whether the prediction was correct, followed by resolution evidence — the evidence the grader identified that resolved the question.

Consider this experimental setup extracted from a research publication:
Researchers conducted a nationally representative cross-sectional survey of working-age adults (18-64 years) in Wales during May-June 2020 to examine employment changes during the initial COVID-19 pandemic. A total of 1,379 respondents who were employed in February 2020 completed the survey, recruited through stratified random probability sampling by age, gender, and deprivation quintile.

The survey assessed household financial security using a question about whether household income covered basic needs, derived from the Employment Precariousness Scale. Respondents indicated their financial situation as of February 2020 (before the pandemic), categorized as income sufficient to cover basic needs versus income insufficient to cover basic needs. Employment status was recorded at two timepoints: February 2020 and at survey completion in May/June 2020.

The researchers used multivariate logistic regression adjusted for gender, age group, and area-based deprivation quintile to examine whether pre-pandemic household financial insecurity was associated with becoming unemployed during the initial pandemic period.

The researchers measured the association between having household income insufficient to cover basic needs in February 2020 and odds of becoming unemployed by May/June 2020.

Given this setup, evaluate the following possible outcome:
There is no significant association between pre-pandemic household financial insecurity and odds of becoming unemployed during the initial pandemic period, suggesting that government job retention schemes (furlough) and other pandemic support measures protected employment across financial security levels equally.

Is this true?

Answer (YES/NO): NO